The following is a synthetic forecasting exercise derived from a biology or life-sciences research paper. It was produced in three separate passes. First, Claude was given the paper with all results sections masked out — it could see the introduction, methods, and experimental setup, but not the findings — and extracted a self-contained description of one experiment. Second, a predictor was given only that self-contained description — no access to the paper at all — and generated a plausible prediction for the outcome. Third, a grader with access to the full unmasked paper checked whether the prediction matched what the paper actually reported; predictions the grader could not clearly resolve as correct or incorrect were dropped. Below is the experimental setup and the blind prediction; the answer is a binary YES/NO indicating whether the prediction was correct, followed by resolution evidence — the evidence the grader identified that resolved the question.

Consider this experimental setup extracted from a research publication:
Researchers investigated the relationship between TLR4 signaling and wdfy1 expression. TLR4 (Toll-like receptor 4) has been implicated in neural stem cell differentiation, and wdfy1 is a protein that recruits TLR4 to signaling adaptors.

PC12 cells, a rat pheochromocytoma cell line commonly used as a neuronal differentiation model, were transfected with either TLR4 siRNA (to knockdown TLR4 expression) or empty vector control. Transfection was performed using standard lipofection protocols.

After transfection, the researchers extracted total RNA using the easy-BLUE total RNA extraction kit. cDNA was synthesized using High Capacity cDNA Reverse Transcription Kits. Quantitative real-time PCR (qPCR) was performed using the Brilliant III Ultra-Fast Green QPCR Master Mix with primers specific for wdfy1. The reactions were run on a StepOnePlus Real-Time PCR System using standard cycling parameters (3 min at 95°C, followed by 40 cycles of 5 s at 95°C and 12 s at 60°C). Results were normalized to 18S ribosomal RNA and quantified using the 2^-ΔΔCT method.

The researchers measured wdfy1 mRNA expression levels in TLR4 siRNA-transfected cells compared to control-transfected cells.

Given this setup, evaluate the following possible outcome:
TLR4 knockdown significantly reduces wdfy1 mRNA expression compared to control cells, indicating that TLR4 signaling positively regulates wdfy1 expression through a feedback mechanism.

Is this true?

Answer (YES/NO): YES